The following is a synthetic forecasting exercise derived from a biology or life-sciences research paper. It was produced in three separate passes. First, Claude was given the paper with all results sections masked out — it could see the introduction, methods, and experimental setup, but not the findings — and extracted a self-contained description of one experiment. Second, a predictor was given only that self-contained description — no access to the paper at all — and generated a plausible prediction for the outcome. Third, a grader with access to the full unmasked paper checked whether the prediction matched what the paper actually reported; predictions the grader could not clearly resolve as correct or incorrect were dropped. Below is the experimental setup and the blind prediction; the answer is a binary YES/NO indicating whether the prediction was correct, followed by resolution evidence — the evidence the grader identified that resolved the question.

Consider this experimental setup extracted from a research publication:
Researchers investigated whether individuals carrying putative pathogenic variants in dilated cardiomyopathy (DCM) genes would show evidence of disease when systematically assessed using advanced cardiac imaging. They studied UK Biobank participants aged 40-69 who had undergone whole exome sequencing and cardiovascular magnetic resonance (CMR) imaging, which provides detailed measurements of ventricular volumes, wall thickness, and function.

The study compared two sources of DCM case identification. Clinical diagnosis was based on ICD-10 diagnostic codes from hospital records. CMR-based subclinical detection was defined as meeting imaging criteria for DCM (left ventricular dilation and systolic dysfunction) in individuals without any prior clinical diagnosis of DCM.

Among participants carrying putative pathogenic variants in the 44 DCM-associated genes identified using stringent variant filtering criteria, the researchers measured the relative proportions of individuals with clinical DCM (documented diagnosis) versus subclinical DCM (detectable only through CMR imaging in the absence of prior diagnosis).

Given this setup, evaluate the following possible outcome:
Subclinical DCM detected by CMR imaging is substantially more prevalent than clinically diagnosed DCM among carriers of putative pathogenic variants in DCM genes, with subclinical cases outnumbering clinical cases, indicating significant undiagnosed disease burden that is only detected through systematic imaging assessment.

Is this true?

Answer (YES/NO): YES